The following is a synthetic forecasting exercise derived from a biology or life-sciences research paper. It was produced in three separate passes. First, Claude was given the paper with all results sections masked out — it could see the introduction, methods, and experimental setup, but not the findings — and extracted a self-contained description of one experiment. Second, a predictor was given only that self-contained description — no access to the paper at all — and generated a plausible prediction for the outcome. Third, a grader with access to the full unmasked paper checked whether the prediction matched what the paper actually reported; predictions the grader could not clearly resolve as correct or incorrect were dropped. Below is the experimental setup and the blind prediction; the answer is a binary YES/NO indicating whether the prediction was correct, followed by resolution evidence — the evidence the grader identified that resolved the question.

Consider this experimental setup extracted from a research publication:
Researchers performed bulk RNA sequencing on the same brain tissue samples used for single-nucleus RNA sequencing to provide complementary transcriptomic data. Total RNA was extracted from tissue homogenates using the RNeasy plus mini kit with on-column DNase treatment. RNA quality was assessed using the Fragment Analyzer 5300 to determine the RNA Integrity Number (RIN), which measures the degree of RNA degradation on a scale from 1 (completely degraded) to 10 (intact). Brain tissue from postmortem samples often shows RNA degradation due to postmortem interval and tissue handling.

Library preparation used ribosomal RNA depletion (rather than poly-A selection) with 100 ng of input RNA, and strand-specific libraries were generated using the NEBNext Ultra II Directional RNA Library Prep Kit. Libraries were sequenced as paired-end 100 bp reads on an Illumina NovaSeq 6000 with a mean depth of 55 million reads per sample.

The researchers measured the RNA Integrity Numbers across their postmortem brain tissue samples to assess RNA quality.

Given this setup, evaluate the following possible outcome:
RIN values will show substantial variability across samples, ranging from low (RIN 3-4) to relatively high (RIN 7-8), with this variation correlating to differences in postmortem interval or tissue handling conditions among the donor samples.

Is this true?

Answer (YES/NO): NO